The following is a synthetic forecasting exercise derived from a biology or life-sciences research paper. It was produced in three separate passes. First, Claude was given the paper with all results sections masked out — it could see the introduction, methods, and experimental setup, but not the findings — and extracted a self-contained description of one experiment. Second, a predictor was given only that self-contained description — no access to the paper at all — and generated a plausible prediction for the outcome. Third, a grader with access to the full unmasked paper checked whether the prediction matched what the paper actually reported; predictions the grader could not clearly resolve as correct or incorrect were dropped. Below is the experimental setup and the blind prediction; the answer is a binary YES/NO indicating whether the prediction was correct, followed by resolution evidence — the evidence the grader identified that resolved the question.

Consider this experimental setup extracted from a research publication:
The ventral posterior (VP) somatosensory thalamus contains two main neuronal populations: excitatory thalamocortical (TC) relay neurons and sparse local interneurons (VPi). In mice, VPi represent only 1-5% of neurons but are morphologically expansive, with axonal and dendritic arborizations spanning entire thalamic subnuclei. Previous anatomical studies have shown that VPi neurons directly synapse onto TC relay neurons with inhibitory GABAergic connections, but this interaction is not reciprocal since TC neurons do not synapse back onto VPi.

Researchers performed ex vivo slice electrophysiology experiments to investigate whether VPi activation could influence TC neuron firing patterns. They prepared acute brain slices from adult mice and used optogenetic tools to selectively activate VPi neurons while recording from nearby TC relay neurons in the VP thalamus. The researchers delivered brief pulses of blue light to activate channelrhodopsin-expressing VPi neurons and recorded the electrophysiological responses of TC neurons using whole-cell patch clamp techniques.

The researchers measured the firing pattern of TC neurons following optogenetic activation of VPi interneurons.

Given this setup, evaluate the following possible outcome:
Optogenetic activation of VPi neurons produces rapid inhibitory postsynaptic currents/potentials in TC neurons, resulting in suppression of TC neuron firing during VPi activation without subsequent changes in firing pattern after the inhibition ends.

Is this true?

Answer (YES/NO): NO